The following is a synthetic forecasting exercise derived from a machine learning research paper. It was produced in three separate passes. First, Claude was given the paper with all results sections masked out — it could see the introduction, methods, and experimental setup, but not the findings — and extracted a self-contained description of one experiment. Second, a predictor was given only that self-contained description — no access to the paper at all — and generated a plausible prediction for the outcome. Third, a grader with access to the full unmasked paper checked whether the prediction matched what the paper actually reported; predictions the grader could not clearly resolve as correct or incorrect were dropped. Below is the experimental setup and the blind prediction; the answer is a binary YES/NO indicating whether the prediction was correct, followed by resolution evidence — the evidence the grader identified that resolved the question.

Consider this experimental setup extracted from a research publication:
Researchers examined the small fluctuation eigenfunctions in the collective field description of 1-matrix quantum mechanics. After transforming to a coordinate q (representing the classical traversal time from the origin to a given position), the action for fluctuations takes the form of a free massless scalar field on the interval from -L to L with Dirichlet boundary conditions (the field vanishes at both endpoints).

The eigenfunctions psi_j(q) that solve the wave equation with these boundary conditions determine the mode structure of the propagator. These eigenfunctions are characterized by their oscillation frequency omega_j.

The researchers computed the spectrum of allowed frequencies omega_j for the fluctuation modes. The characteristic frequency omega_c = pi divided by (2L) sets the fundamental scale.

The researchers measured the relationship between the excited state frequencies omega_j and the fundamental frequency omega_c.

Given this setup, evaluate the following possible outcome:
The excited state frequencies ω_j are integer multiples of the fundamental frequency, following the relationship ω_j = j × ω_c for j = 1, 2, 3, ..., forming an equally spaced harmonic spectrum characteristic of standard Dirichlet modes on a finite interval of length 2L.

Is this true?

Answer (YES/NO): YES